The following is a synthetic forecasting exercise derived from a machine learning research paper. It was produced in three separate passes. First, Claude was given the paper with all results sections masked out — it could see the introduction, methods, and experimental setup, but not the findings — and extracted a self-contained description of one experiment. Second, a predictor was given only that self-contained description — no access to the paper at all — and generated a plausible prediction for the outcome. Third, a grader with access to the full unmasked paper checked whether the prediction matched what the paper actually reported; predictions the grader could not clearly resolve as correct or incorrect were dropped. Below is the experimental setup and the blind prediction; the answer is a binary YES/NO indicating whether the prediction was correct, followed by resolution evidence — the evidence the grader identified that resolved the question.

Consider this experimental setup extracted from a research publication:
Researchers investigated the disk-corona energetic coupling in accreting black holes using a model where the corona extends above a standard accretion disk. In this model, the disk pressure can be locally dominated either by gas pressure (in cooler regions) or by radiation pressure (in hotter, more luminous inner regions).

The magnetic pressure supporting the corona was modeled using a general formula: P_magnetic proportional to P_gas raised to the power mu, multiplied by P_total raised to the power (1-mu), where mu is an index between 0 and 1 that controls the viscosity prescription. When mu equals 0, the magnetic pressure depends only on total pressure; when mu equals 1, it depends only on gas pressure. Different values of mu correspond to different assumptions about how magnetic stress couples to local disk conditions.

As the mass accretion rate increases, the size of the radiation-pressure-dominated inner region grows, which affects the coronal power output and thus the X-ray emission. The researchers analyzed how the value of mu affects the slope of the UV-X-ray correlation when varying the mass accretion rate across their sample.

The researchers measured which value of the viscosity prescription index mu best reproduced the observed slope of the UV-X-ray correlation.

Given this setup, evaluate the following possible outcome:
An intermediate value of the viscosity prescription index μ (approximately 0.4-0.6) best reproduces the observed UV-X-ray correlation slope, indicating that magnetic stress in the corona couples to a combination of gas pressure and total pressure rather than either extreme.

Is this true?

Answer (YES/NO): YES